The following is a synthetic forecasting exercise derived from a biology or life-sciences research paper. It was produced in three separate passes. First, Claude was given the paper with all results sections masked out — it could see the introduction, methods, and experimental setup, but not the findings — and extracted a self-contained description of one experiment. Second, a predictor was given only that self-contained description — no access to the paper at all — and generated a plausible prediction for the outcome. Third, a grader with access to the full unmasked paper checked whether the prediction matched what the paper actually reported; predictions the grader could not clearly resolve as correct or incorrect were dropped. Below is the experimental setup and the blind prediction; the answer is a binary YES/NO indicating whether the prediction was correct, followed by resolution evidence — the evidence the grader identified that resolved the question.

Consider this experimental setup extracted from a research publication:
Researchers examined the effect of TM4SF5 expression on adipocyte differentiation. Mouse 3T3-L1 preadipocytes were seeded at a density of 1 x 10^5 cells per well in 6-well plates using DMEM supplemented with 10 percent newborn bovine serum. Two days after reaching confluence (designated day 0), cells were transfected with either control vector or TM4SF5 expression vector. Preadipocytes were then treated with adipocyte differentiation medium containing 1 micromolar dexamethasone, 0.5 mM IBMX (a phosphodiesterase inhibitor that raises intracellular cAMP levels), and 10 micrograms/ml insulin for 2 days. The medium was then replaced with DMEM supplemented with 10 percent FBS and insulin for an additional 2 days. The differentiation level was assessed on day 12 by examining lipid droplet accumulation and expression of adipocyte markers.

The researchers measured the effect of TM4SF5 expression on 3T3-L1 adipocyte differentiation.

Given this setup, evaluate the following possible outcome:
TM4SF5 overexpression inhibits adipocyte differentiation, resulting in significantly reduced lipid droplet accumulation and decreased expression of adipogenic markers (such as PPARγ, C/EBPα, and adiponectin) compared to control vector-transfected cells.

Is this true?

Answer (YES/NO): NO